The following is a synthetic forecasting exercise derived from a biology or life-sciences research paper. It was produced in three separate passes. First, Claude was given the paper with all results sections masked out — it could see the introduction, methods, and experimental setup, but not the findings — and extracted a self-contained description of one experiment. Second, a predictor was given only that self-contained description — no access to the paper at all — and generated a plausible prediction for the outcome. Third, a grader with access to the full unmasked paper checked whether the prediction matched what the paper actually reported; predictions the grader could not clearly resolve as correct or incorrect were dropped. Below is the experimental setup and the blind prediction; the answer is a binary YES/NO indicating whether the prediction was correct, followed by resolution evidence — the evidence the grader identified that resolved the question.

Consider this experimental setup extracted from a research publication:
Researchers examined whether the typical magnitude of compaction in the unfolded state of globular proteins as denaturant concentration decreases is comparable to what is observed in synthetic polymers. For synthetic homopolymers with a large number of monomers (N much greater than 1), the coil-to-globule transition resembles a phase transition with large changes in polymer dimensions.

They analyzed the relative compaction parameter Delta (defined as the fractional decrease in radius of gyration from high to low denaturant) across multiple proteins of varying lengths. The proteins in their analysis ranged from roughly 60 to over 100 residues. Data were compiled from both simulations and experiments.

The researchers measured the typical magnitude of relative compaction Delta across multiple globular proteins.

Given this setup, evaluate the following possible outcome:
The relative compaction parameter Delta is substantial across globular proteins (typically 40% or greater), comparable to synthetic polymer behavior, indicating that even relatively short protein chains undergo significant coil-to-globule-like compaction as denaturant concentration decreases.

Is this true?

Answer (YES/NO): NO